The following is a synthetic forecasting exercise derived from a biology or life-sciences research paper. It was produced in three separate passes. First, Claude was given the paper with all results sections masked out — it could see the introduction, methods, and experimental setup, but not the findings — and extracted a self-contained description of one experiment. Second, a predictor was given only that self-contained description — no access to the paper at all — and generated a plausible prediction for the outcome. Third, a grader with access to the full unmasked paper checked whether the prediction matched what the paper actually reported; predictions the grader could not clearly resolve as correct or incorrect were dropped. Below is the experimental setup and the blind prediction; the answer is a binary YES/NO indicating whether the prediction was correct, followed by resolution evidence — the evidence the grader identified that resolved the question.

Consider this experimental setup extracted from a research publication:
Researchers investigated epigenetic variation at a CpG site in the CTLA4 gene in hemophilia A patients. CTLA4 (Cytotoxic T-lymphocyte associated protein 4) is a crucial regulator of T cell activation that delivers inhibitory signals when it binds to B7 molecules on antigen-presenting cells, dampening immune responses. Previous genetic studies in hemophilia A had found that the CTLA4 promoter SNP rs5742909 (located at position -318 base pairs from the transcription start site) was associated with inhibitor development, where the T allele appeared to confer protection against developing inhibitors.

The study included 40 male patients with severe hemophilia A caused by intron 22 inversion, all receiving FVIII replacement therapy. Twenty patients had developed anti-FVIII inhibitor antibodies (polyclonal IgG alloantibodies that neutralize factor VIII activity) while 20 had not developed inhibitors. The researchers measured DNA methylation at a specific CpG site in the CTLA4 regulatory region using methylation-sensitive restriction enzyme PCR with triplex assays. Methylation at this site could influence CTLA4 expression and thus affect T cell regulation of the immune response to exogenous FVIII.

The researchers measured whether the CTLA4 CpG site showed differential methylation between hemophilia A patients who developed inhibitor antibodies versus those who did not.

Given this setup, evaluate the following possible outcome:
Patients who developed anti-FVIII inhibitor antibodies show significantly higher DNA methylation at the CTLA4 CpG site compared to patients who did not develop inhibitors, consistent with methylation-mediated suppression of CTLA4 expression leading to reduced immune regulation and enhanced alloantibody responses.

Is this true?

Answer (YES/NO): NO